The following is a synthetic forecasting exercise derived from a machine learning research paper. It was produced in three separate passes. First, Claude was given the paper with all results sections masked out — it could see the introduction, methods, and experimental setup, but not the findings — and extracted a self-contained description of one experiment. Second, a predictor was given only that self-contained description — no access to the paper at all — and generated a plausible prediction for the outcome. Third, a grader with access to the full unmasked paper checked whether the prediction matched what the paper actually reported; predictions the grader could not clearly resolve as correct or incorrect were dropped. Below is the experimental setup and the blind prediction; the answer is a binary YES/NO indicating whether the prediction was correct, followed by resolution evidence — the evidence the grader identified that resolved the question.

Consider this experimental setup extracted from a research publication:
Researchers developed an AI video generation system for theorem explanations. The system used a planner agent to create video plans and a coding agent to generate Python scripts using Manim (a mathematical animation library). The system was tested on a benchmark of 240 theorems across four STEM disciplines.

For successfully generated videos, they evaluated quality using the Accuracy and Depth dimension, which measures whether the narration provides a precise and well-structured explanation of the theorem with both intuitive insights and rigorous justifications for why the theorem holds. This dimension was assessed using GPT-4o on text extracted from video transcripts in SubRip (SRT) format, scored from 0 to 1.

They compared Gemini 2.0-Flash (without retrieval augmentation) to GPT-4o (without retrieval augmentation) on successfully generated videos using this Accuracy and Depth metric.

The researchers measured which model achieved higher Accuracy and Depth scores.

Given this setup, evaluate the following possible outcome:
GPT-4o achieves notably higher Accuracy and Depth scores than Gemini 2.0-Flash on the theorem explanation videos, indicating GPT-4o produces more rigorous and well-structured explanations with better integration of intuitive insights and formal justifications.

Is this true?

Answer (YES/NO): NO